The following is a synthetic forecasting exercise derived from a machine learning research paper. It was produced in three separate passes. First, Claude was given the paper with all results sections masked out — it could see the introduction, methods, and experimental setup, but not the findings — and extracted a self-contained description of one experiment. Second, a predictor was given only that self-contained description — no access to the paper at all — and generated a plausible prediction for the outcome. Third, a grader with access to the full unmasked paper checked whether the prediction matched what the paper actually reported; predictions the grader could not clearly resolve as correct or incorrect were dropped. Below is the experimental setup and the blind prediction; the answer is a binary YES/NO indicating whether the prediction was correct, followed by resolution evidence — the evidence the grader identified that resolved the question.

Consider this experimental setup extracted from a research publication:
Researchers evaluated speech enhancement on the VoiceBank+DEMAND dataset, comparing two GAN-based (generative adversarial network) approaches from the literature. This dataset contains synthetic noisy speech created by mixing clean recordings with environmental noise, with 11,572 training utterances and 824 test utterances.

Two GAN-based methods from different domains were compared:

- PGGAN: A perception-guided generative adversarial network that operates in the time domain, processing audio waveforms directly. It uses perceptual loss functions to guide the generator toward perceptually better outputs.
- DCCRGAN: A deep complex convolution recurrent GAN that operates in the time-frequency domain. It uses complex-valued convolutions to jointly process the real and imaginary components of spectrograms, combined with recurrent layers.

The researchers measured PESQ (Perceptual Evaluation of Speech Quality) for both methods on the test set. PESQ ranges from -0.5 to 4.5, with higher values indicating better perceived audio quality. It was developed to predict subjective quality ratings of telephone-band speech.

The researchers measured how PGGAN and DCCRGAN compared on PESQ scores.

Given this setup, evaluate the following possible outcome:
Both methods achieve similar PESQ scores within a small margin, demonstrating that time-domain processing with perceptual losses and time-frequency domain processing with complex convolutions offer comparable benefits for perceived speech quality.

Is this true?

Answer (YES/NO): YES